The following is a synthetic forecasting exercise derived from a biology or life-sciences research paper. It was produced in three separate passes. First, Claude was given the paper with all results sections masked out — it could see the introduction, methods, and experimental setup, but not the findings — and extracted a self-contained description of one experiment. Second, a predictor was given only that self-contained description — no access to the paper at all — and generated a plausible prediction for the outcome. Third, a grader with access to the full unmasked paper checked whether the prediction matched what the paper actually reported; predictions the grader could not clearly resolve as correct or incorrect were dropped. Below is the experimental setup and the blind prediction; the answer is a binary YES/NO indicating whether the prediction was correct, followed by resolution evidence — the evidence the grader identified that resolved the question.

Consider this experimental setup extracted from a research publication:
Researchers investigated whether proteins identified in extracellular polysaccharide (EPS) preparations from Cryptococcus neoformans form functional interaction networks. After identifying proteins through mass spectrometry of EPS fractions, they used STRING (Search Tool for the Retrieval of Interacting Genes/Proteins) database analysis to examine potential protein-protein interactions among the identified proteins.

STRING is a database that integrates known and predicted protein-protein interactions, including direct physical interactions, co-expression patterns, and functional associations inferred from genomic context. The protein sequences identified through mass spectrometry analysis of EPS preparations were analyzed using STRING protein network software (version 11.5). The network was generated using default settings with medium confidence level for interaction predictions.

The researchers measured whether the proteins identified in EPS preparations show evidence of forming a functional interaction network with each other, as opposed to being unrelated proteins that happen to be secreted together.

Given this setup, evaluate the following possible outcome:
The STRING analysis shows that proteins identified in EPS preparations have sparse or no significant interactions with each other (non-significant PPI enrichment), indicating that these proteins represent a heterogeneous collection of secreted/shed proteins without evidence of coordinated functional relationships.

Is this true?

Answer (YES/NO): NO